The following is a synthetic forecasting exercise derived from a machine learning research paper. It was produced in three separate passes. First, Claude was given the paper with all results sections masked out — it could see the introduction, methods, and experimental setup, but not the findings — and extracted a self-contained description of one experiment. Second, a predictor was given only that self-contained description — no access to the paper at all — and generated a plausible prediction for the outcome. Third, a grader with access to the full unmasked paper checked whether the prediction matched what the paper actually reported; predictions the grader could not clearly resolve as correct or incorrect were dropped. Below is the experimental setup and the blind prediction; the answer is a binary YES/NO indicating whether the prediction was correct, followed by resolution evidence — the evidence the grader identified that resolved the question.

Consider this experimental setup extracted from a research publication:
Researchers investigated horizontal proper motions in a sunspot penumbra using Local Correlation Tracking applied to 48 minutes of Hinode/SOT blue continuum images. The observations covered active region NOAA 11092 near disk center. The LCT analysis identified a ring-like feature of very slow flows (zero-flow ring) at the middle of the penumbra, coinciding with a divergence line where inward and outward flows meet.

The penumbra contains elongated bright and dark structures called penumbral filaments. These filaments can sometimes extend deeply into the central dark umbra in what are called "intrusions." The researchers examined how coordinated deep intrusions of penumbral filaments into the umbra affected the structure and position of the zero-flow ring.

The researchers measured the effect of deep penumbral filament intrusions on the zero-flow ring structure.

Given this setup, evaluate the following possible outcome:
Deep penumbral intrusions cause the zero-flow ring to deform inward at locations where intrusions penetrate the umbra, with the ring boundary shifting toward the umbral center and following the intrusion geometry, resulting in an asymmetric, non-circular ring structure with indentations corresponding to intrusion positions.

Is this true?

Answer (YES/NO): NO